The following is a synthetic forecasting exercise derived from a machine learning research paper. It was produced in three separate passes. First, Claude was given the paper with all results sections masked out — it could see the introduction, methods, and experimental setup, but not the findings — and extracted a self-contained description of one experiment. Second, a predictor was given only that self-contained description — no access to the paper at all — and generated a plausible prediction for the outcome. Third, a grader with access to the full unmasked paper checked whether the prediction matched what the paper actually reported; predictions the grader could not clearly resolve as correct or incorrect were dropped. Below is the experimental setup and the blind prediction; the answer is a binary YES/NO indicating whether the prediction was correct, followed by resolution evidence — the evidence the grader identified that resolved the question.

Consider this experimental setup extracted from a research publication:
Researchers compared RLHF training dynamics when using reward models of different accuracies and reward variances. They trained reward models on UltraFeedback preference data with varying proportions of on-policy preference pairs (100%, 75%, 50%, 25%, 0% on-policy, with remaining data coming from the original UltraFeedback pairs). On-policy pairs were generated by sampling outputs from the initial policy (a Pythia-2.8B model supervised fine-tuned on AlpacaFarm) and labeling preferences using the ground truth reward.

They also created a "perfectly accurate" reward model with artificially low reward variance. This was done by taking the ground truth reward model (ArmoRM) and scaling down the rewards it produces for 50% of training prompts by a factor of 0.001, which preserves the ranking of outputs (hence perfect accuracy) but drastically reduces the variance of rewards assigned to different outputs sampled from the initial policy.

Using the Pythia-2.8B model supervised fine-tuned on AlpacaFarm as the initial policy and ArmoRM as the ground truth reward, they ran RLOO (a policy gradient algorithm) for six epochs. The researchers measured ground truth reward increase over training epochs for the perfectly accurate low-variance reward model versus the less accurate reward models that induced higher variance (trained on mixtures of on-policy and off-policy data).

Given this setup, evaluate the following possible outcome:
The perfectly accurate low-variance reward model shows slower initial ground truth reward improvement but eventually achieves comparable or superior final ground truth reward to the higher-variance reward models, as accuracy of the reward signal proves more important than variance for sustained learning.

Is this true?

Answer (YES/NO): NO